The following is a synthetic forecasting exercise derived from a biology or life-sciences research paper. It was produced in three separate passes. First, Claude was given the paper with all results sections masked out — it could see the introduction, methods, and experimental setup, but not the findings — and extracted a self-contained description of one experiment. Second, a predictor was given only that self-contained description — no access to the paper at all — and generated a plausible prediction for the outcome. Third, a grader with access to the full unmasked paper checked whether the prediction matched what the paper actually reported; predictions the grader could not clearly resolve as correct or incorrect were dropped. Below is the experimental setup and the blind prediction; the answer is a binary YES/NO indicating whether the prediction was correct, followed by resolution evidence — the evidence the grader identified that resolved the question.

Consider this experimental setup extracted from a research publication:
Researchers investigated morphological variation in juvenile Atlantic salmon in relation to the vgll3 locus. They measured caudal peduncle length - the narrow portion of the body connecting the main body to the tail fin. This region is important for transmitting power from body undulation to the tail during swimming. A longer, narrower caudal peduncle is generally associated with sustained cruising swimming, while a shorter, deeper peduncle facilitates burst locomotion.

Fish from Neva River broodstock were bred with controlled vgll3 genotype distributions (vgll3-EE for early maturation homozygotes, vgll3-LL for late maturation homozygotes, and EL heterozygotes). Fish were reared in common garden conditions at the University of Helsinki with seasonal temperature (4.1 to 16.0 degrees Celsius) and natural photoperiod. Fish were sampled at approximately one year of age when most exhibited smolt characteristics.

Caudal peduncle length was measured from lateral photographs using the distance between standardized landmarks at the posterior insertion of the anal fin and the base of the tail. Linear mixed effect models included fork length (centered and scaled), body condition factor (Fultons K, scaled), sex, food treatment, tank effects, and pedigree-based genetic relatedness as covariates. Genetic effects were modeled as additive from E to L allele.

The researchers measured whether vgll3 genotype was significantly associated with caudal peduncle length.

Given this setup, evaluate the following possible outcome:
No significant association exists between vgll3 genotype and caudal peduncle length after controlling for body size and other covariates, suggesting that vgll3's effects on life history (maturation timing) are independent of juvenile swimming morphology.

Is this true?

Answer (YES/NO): YES